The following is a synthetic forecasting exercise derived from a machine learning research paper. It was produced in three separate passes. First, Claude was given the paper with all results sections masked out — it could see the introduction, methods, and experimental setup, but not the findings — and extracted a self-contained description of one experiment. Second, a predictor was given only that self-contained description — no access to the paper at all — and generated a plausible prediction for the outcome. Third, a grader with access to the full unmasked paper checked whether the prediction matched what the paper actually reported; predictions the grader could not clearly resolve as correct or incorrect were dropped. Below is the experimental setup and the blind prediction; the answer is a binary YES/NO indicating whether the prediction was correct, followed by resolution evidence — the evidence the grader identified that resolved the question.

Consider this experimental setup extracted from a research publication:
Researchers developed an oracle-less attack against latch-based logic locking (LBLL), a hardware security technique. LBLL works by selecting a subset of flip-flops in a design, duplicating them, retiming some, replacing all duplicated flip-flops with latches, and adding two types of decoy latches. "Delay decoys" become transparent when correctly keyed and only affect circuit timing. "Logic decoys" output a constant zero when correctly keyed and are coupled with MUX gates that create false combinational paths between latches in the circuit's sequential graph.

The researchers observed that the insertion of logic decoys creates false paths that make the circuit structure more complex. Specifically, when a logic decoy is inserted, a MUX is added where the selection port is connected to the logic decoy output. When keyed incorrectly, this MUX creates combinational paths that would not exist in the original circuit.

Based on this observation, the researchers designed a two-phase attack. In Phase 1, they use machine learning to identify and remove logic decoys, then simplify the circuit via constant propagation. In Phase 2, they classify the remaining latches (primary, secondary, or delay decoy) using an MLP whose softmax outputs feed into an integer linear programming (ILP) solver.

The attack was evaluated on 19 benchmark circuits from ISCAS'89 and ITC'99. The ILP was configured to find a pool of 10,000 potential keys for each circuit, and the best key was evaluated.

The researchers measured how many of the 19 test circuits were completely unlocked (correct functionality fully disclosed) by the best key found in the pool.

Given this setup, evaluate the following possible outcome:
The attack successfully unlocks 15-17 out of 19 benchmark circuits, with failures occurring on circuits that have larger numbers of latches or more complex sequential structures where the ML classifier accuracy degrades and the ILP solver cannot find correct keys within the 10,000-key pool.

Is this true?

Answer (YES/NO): NO